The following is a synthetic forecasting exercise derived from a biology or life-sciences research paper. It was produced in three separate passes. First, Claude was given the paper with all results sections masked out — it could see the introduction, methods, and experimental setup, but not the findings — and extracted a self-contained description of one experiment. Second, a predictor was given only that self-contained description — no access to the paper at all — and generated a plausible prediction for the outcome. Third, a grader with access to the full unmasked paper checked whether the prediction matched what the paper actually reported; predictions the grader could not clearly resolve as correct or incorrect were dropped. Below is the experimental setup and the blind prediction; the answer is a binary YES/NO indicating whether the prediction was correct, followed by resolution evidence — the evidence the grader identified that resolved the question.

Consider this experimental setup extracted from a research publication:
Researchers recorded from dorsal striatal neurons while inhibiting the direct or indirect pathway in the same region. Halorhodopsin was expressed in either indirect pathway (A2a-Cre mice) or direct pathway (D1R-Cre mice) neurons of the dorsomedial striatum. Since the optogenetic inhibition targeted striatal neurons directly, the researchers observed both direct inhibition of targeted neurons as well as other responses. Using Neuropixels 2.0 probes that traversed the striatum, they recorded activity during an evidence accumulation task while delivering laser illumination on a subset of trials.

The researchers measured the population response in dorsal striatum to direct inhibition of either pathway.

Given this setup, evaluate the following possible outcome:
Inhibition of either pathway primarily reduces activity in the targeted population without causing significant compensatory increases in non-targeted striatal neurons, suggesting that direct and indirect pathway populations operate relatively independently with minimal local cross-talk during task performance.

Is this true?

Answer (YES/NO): NO